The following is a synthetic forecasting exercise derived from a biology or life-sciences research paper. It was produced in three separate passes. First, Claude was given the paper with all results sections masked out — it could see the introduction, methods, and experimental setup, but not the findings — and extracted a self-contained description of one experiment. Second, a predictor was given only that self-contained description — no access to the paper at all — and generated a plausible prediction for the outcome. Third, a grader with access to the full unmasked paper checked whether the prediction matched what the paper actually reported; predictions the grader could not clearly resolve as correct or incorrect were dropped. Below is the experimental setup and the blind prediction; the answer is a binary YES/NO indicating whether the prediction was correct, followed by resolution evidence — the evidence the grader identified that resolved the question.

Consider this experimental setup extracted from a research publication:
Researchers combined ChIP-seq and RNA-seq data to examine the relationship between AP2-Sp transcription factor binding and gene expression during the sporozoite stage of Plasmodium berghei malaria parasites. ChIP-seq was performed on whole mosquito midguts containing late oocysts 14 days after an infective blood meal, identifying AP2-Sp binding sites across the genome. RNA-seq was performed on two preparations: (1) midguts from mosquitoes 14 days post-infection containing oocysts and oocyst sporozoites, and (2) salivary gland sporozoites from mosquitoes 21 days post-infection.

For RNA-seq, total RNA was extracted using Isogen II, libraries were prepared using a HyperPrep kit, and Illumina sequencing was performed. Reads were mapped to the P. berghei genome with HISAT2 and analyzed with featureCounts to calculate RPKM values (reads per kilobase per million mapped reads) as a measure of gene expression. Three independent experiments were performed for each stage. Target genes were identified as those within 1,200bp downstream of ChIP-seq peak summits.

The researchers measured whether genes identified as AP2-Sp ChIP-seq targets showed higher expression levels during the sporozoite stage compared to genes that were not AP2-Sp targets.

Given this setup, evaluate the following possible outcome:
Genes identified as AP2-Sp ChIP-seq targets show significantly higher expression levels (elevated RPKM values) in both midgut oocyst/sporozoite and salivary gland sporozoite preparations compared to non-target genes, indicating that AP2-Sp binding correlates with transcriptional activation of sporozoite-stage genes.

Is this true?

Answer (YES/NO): YES